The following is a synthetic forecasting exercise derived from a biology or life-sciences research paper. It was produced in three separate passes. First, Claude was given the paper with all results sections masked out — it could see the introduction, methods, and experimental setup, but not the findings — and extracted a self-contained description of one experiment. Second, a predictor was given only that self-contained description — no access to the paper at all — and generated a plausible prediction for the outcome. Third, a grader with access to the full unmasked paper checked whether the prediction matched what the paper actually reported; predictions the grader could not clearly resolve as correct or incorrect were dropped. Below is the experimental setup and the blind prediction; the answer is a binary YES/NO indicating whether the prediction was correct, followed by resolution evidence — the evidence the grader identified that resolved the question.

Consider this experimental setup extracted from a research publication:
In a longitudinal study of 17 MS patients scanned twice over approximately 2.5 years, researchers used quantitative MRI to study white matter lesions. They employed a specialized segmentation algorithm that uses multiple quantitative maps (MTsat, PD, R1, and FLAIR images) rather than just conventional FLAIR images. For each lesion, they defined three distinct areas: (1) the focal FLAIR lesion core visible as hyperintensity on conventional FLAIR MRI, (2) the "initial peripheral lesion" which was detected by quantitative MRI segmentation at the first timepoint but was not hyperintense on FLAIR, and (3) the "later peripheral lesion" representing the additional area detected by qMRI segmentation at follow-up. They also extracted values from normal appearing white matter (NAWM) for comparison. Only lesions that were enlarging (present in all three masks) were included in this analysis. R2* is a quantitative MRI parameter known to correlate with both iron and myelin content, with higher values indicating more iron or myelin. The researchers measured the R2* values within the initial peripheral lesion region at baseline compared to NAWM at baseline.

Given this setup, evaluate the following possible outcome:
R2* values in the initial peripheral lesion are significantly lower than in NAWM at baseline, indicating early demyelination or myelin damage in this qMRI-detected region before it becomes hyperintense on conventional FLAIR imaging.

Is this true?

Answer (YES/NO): YES